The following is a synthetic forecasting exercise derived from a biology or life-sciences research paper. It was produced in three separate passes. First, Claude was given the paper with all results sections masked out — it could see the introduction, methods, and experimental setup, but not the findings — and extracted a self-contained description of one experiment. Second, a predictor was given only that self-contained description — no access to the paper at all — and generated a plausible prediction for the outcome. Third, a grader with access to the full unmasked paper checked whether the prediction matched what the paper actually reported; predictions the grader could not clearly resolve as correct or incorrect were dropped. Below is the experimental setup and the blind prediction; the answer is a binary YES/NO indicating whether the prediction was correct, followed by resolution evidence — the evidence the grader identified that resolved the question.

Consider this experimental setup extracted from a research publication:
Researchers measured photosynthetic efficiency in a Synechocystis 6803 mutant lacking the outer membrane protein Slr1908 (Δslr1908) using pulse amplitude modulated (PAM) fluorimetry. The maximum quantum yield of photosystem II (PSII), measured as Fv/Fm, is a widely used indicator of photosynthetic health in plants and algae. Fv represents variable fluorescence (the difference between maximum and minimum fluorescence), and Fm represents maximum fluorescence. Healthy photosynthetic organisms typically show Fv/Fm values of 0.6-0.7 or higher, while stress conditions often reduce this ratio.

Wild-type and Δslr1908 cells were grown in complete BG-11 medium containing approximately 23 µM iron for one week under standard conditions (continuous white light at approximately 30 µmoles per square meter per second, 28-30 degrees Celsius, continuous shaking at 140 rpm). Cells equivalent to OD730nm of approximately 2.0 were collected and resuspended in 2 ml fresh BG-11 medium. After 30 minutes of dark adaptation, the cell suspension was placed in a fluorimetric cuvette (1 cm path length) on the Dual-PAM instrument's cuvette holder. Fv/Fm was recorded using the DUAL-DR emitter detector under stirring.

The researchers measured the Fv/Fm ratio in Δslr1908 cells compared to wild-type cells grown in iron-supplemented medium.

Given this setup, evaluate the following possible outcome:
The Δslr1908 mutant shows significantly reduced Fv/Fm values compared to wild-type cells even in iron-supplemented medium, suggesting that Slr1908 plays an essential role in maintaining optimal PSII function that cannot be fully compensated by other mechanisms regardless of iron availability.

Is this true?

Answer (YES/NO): NO